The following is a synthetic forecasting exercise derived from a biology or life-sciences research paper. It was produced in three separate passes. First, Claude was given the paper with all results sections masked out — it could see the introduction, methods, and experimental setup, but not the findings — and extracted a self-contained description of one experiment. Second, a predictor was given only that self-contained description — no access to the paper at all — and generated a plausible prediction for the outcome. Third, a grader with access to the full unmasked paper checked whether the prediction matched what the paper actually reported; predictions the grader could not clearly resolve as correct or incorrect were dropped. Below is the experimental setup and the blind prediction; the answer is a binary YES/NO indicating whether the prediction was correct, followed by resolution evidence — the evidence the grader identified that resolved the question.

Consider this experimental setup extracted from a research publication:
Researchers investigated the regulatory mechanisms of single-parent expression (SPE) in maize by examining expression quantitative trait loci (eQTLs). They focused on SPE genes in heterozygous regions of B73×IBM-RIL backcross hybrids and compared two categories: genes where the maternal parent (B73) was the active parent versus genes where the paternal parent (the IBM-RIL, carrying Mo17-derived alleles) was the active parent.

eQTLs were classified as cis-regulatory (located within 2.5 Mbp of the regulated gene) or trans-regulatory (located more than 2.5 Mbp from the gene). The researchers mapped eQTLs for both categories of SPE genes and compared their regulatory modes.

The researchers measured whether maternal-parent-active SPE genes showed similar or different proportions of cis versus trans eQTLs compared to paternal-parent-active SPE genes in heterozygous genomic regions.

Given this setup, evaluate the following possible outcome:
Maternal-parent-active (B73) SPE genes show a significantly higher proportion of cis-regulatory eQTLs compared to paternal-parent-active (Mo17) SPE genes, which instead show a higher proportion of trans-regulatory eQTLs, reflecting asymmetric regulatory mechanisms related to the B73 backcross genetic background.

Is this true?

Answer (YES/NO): YES